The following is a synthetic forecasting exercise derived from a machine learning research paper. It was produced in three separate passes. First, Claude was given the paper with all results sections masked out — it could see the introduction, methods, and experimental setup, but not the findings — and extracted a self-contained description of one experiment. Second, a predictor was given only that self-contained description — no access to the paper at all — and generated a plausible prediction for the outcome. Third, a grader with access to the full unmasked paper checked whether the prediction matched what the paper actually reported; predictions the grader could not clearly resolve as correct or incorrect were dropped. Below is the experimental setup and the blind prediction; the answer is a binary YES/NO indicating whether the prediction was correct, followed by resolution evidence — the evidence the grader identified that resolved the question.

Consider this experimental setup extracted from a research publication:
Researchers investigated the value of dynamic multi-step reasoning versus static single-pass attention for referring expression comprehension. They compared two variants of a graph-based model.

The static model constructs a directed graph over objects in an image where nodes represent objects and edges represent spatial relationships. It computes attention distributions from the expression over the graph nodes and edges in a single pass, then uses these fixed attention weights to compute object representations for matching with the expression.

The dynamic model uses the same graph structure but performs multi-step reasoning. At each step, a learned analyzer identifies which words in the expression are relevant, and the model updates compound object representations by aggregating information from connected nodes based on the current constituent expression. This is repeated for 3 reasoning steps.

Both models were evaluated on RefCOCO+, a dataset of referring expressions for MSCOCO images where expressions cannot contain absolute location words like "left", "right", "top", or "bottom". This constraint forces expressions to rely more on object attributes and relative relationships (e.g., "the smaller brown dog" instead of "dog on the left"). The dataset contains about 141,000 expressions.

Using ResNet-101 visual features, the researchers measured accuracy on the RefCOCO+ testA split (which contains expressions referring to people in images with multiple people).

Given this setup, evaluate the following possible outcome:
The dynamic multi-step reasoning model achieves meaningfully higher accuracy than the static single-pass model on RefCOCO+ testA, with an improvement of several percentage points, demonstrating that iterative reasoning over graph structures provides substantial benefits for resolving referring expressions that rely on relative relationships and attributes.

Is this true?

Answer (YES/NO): YES